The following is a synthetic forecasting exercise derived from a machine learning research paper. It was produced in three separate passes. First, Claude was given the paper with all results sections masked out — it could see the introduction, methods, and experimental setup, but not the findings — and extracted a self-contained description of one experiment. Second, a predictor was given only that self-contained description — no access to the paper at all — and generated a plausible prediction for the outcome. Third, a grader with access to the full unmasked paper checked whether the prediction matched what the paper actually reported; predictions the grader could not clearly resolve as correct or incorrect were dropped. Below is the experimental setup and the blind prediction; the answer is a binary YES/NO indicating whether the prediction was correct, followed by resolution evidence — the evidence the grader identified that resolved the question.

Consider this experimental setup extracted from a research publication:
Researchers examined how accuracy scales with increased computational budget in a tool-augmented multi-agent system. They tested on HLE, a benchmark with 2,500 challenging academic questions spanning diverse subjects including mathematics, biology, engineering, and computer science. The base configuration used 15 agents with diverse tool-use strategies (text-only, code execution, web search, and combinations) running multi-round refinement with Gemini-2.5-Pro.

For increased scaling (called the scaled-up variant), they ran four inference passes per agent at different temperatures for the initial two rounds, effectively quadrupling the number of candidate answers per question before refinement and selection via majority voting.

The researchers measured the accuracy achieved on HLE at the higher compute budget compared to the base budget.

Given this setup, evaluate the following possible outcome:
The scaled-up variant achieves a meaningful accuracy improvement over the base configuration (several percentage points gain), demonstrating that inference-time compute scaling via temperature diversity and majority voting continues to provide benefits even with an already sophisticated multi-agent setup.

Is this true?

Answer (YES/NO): NO